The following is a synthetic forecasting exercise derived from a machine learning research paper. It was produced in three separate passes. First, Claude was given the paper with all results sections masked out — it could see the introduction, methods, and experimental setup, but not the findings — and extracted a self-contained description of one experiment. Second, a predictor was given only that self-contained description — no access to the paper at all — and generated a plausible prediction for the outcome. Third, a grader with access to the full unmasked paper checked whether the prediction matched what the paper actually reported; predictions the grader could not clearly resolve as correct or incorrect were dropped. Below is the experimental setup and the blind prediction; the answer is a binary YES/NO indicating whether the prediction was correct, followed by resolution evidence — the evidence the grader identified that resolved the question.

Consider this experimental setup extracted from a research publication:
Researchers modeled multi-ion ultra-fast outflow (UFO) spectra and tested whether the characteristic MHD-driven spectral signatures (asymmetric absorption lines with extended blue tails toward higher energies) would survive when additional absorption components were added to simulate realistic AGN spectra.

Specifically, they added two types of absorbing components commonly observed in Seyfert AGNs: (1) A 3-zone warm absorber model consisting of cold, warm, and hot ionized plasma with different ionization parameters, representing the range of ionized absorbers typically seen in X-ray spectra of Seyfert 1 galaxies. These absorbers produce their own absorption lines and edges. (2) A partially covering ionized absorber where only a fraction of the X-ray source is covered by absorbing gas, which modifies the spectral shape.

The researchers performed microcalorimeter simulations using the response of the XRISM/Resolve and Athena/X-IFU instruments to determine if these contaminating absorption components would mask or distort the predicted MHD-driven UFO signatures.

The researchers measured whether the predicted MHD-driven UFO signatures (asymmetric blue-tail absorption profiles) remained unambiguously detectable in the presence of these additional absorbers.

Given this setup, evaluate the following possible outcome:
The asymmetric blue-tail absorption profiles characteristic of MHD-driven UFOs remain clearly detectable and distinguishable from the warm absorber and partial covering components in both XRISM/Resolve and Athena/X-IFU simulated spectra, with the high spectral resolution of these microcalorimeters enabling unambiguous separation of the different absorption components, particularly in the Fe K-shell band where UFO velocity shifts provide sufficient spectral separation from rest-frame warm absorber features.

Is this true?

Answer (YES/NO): YES